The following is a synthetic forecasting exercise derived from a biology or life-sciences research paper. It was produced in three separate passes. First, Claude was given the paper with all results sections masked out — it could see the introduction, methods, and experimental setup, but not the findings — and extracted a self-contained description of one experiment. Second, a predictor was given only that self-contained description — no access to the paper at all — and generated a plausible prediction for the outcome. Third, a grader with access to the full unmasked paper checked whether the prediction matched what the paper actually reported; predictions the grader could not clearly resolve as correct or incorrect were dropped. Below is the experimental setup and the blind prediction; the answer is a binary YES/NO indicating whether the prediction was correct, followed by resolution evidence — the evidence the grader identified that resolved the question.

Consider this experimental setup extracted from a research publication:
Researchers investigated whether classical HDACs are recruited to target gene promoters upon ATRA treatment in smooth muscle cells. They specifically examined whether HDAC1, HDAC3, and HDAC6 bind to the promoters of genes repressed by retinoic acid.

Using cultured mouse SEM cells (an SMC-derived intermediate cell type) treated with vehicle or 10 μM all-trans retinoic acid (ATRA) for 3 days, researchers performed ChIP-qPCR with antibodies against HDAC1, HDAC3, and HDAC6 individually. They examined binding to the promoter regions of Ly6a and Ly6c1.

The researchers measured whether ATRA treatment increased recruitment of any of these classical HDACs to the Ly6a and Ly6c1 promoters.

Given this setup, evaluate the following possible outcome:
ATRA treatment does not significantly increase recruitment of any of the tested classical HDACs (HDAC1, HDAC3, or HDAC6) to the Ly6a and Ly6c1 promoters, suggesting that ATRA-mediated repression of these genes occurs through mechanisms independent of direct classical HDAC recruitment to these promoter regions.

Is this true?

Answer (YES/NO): YES